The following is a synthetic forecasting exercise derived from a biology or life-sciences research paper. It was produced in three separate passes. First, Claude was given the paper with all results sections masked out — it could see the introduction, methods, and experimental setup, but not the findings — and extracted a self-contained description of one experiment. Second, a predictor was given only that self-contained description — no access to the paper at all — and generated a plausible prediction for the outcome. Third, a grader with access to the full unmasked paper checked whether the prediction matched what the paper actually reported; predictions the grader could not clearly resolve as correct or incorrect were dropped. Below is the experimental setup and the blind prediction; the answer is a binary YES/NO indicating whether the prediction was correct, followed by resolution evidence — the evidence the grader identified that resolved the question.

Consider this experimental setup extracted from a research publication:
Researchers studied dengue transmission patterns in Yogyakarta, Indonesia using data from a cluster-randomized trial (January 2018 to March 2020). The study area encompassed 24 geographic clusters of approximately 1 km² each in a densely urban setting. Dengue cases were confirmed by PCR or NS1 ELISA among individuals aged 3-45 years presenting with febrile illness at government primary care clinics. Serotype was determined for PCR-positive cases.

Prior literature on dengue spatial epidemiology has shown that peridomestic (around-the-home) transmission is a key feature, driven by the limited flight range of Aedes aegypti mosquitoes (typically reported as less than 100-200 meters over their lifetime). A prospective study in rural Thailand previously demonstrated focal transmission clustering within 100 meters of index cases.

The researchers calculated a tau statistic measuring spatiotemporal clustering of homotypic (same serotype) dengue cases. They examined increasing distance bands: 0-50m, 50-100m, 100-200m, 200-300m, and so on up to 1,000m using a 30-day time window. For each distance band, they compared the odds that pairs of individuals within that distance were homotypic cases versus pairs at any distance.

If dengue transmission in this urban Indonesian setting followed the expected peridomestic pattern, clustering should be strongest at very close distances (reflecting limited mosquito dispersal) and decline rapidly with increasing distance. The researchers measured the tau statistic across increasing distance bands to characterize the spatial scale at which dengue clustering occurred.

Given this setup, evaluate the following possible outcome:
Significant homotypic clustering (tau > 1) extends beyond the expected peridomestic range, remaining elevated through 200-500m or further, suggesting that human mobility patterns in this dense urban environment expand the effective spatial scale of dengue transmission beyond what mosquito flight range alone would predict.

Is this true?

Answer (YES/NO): NO